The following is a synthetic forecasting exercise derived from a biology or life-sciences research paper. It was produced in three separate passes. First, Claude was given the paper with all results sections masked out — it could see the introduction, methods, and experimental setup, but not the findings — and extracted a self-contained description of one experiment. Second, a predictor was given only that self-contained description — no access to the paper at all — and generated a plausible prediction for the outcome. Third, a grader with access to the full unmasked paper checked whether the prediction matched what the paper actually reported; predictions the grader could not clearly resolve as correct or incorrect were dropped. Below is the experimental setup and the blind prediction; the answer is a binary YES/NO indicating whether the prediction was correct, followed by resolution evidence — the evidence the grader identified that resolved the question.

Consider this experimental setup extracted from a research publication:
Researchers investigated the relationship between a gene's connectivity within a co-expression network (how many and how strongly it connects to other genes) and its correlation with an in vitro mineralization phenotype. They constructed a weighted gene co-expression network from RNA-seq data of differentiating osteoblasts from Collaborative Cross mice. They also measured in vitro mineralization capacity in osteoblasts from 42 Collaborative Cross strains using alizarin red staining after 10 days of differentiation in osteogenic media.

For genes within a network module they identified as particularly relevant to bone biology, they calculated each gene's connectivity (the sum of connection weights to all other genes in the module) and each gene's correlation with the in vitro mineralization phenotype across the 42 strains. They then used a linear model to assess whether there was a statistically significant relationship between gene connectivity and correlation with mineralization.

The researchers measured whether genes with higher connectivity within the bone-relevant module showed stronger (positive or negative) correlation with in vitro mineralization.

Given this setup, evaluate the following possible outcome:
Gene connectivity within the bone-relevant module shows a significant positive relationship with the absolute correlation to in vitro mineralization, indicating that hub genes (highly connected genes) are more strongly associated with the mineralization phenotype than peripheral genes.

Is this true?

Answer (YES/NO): YES